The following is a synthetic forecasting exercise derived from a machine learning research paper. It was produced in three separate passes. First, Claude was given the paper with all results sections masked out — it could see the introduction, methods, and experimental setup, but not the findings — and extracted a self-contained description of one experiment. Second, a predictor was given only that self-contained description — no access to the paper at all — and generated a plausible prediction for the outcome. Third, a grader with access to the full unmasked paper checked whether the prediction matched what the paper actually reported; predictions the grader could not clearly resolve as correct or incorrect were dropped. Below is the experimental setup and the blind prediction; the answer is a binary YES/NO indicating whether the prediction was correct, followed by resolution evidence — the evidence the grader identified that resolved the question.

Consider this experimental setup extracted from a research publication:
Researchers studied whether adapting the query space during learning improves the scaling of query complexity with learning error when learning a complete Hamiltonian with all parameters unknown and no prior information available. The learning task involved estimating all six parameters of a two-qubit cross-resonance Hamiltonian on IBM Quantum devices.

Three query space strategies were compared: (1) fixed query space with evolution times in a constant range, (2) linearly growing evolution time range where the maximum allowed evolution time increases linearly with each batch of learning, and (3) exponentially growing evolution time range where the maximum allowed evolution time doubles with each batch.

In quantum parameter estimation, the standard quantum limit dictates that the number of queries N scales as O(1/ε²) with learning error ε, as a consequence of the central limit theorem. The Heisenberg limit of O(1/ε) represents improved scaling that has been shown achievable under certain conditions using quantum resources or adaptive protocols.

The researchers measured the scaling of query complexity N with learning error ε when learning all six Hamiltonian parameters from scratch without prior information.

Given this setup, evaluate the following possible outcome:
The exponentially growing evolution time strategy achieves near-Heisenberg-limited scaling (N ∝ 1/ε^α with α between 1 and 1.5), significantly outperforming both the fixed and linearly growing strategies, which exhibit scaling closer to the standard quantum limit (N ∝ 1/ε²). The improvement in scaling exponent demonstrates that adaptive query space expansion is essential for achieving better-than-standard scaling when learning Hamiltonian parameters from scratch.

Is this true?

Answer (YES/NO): NO